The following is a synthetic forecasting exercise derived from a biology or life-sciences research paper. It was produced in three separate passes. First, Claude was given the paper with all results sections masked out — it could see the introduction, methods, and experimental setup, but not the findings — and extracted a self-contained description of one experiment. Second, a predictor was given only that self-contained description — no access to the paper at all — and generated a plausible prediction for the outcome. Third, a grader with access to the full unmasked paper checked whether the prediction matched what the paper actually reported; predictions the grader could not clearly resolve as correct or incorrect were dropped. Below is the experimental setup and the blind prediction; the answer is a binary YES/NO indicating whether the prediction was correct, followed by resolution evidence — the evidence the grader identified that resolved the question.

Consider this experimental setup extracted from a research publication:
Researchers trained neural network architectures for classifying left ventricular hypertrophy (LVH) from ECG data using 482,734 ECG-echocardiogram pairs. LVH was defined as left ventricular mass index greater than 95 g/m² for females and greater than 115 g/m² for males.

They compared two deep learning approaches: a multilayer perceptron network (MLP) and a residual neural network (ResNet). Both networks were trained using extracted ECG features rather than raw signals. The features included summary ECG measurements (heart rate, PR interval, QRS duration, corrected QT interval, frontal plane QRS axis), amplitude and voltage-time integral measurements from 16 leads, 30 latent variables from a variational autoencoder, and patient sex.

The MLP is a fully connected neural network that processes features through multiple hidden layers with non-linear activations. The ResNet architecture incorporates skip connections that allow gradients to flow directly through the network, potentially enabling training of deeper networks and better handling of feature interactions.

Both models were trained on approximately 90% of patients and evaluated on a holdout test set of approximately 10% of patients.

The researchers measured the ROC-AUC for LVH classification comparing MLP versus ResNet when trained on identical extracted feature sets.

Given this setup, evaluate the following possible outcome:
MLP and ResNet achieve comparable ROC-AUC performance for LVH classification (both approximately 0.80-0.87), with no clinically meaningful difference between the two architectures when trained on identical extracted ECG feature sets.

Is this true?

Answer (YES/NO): NO